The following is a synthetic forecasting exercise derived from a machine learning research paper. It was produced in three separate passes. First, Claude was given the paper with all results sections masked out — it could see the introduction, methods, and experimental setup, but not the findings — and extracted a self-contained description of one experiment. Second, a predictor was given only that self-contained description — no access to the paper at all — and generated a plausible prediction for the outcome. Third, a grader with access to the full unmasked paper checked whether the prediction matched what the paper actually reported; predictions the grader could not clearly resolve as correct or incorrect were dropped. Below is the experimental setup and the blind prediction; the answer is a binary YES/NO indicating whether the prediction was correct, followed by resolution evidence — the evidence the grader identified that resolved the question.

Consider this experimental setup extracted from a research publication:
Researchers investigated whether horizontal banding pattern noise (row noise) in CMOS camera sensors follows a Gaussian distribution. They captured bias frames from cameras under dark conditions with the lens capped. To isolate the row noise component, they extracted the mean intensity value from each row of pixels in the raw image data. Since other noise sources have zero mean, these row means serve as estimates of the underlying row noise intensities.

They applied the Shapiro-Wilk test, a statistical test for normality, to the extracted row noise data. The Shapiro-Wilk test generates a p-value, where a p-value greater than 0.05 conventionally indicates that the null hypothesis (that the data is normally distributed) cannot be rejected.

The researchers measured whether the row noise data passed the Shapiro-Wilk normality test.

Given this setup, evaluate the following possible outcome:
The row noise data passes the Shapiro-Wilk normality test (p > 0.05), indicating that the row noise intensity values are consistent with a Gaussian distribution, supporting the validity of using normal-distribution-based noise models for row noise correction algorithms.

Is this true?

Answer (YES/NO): YES